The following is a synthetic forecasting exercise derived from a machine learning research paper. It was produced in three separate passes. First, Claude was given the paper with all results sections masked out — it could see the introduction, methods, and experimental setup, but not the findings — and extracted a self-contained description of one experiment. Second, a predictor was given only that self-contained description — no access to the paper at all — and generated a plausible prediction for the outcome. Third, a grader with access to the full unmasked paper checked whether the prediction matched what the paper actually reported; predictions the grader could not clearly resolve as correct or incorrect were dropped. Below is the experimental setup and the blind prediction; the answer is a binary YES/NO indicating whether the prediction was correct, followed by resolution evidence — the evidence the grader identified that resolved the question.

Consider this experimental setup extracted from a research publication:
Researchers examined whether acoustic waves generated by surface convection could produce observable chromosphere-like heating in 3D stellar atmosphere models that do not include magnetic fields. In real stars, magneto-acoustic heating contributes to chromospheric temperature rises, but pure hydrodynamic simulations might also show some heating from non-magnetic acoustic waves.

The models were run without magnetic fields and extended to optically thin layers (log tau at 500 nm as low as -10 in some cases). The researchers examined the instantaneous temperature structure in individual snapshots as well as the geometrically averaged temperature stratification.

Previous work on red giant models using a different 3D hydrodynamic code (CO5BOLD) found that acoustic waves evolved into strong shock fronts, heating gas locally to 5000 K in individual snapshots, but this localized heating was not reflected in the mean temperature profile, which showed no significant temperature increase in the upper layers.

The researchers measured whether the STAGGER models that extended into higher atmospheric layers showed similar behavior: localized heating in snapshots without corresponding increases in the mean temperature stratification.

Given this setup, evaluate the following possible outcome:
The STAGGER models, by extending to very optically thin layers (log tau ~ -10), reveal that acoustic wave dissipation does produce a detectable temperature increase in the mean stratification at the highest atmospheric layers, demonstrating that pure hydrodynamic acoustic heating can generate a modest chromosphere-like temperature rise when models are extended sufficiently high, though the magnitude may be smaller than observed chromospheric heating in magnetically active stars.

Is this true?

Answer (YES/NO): NO